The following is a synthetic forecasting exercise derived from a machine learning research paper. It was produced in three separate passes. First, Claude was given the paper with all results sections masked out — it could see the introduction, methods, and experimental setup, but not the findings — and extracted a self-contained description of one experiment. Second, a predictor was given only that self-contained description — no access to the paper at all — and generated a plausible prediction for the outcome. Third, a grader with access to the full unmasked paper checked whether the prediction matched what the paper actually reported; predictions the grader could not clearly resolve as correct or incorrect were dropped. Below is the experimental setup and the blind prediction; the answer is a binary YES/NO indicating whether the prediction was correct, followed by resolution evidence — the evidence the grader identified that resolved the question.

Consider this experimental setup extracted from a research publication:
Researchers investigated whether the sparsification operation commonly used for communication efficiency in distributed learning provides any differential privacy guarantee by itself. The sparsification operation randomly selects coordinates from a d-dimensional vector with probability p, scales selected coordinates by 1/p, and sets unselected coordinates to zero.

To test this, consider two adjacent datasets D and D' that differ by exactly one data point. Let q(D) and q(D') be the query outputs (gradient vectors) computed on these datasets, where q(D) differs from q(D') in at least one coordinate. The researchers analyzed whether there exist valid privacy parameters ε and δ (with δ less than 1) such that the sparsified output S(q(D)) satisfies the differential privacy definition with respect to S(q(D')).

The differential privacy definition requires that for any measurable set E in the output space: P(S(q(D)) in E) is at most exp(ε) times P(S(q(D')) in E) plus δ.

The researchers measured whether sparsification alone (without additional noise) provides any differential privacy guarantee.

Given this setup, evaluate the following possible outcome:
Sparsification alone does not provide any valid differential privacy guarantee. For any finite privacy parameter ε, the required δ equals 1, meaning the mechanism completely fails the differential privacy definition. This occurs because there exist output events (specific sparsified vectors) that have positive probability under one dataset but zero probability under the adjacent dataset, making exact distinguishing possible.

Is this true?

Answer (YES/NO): YES